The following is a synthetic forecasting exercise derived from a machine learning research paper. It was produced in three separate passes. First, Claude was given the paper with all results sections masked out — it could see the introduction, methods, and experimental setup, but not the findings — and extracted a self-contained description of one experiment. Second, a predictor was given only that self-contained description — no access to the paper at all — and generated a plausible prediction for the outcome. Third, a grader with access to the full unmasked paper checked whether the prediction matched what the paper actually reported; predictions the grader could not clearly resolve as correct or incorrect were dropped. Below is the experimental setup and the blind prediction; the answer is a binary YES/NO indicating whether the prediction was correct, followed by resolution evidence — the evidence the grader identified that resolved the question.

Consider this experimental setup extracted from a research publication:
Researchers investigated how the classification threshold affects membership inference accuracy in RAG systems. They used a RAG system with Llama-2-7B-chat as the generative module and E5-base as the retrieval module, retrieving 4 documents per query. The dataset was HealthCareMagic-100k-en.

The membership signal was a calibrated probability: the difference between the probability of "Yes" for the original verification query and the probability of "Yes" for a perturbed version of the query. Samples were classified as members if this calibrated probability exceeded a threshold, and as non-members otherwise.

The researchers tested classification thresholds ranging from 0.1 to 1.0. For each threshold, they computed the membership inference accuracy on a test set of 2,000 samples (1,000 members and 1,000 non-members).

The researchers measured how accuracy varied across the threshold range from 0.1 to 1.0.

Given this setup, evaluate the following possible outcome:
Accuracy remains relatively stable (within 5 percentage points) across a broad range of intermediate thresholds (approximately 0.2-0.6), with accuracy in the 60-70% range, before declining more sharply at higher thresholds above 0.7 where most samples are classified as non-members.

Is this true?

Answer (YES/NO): NO